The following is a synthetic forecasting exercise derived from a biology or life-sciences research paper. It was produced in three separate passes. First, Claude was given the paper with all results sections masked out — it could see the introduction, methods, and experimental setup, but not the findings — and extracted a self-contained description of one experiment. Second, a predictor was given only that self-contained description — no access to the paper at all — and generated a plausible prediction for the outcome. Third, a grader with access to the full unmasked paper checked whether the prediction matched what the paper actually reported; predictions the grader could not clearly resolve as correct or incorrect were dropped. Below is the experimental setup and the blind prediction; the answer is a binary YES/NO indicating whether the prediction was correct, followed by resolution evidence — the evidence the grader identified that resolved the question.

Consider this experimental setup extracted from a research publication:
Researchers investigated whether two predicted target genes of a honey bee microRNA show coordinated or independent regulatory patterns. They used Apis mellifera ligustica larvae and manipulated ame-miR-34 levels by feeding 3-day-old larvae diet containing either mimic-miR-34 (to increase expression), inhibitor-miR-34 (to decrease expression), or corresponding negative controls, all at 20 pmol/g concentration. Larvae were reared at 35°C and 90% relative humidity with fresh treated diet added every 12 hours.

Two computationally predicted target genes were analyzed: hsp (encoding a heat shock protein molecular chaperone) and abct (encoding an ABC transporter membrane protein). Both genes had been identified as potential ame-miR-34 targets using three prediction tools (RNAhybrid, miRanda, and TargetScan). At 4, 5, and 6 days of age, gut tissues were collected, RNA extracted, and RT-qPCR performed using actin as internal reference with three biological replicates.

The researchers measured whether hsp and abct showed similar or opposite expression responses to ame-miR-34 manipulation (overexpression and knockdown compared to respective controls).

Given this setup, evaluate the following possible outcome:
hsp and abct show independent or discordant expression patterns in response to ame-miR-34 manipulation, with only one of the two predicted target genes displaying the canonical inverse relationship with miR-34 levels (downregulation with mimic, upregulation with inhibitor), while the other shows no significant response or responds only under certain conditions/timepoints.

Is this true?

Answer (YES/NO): NO